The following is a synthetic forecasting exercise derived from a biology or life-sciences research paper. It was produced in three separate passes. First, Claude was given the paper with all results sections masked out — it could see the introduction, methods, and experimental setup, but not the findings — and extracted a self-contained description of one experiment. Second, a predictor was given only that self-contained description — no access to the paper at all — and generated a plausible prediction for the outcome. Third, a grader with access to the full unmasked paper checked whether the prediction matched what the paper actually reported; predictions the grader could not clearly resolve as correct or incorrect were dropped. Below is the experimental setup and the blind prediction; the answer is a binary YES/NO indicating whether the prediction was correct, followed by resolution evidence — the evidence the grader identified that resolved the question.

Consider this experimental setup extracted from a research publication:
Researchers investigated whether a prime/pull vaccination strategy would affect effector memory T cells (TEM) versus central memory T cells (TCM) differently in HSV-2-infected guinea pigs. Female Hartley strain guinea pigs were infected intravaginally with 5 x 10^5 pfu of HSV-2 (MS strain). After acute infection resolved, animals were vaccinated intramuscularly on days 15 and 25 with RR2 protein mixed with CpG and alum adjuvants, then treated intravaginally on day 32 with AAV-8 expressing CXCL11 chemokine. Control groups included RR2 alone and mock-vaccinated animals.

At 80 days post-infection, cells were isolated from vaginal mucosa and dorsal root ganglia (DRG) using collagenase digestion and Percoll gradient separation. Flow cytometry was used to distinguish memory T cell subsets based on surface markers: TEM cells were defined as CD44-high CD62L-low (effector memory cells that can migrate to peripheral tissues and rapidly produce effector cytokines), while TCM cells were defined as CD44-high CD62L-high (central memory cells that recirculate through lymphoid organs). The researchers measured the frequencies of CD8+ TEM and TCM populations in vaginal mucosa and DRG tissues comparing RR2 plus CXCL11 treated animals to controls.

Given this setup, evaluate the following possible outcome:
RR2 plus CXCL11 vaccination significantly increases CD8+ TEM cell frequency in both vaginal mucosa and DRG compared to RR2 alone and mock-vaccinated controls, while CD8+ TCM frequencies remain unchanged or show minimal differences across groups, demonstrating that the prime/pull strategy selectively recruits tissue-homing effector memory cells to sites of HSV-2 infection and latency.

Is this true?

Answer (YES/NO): YES